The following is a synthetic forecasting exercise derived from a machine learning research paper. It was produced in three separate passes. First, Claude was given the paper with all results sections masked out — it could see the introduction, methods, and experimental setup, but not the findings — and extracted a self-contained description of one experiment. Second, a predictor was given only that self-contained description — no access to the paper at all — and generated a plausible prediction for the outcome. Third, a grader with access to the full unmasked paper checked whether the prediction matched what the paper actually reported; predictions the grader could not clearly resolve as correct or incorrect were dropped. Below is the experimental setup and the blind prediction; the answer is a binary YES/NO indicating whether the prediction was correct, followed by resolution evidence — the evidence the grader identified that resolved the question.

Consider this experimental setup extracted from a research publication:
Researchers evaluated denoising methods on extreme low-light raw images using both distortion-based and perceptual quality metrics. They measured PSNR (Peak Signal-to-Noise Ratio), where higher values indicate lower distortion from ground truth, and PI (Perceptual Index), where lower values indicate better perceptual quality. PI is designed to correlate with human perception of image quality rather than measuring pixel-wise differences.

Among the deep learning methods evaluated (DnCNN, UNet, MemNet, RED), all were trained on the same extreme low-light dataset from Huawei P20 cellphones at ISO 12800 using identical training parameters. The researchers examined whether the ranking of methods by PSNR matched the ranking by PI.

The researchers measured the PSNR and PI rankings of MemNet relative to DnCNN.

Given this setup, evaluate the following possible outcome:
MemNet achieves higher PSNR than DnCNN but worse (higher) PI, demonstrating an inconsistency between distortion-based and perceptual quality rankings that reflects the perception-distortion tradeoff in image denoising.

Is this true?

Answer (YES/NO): NO